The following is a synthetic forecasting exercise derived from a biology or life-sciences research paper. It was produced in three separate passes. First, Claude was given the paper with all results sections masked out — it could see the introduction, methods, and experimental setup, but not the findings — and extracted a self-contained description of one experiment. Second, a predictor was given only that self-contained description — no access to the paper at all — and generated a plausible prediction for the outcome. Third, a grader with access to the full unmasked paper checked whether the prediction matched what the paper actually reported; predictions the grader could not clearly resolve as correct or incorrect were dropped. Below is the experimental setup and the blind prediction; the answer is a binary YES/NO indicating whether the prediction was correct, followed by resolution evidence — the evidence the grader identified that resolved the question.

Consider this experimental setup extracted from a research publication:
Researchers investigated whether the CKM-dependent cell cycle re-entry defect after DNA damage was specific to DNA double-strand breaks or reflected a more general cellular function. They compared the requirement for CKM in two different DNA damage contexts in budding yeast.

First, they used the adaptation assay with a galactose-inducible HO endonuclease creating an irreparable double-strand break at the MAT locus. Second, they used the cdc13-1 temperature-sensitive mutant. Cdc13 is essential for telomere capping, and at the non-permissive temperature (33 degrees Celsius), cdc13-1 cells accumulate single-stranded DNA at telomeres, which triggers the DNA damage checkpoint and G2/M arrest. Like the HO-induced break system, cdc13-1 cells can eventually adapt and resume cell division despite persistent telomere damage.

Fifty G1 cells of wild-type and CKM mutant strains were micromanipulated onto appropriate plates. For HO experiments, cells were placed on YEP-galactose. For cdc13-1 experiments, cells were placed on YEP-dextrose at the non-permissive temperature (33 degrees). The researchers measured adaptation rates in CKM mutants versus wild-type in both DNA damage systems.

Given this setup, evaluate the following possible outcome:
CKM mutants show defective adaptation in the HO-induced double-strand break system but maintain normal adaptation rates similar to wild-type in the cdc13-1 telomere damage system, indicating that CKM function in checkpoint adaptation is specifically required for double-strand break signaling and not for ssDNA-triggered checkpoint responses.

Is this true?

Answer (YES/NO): NO